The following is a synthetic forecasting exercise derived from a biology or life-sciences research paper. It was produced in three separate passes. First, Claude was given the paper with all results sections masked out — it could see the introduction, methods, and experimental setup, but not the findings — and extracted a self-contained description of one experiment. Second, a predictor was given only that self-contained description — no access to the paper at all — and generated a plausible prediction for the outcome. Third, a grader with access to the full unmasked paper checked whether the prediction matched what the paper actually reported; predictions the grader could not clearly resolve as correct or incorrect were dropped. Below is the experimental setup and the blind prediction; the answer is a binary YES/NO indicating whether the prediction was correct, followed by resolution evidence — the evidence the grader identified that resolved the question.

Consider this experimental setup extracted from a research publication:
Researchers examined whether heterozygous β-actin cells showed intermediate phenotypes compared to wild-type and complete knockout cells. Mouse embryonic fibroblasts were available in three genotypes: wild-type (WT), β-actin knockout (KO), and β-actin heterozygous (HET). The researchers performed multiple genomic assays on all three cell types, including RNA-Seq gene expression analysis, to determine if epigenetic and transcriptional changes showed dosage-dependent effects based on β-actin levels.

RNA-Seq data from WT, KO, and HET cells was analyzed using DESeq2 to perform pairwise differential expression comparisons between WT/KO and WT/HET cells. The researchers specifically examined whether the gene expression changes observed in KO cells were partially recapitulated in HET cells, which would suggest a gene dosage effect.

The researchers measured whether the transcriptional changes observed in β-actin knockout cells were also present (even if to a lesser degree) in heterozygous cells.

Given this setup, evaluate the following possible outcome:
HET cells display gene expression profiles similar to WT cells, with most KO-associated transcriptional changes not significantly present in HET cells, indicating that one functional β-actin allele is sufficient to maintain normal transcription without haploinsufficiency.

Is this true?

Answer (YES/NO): NO